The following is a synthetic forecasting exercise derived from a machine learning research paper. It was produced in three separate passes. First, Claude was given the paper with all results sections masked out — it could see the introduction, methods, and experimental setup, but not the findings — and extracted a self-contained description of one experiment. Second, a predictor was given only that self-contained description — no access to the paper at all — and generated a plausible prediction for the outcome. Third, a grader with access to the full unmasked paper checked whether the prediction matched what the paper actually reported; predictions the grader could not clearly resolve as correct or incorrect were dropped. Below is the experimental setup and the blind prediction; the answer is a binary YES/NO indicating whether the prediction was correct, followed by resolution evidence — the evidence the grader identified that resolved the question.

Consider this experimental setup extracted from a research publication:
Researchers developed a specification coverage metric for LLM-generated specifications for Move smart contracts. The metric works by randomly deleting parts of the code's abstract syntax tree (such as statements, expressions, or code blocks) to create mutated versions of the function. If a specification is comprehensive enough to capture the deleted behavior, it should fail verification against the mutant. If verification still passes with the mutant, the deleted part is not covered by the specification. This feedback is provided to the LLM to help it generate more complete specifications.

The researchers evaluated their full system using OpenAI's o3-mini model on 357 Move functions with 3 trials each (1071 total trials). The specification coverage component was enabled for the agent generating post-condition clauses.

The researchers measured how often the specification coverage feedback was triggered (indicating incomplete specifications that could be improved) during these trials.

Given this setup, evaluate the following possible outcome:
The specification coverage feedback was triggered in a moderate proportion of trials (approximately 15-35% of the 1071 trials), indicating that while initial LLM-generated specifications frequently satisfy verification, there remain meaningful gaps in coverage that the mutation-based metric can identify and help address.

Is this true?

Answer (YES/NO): NO